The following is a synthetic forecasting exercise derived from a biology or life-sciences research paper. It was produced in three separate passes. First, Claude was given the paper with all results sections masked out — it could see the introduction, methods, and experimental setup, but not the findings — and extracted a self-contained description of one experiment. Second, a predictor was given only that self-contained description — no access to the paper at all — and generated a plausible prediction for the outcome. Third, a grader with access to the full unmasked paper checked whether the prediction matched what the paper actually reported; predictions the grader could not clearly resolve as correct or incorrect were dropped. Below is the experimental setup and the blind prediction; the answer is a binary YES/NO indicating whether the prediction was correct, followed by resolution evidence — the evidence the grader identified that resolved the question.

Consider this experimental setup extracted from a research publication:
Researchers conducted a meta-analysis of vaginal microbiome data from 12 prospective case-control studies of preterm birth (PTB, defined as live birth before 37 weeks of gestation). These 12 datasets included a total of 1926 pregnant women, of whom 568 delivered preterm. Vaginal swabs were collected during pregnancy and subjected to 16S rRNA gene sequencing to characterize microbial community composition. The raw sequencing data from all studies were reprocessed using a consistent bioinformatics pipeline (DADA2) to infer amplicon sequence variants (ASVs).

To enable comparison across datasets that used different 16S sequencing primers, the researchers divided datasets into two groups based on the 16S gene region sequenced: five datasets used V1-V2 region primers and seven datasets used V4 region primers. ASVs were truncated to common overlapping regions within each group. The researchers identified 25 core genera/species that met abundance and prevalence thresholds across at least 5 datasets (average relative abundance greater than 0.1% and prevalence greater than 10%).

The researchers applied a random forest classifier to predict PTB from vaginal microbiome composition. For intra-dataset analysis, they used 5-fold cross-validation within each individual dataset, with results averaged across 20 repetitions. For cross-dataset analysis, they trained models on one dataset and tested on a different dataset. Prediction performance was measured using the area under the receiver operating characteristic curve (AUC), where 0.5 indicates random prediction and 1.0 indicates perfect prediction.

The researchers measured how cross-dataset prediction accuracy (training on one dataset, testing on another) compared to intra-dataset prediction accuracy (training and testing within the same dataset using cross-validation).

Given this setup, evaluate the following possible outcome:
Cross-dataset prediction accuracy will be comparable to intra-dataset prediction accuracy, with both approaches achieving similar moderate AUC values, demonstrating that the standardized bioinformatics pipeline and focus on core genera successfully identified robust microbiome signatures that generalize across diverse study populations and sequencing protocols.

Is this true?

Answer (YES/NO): NO